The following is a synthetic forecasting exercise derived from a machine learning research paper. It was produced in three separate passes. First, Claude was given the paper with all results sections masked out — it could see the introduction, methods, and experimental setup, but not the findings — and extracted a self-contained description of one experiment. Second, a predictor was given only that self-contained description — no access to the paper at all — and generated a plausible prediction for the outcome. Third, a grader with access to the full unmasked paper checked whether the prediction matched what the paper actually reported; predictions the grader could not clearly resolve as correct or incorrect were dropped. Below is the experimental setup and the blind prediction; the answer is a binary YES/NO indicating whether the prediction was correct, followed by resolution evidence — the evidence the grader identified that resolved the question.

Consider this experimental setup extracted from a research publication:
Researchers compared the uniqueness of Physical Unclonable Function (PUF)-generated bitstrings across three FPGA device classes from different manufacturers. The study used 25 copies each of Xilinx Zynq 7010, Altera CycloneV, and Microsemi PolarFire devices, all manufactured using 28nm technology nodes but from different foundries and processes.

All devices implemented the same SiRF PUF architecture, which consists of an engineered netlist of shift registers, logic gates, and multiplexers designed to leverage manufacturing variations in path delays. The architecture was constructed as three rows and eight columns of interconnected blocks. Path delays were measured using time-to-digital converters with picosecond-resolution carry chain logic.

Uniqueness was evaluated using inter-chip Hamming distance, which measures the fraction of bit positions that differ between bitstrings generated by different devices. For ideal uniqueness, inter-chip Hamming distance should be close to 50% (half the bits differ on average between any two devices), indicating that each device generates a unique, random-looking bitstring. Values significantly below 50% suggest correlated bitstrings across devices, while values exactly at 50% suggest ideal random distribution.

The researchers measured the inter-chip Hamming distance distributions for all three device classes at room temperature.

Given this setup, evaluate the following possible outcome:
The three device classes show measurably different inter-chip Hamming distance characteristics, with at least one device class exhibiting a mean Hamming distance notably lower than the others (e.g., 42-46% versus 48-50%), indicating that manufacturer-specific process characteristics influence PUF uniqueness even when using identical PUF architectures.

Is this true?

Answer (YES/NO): NO